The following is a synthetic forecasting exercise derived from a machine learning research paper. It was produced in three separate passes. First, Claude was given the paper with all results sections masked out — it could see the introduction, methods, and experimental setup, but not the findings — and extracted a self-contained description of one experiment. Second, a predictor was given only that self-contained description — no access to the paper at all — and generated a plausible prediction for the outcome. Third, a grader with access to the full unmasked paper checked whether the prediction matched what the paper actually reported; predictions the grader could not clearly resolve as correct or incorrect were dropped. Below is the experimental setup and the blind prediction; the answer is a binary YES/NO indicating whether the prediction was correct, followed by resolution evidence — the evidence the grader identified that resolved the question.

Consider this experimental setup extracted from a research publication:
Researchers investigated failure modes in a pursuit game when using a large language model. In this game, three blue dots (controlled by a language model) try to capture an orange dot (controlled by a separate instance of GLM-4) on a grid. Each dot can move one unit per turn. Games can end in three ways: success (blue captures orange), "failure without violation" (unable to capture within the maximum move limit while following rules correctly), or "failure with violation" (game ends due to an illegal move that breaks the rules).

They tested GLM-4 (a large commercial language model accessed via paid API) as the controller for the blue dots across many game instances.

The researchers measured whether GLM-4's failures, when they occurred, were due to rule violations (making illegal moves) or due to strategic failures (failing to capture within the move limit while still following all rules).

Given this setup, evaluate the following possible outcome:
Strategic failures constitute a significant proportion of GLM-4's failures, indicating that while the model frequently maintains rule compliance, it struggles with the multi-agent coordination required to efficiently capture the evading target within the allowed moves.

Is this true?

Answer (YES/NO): YES